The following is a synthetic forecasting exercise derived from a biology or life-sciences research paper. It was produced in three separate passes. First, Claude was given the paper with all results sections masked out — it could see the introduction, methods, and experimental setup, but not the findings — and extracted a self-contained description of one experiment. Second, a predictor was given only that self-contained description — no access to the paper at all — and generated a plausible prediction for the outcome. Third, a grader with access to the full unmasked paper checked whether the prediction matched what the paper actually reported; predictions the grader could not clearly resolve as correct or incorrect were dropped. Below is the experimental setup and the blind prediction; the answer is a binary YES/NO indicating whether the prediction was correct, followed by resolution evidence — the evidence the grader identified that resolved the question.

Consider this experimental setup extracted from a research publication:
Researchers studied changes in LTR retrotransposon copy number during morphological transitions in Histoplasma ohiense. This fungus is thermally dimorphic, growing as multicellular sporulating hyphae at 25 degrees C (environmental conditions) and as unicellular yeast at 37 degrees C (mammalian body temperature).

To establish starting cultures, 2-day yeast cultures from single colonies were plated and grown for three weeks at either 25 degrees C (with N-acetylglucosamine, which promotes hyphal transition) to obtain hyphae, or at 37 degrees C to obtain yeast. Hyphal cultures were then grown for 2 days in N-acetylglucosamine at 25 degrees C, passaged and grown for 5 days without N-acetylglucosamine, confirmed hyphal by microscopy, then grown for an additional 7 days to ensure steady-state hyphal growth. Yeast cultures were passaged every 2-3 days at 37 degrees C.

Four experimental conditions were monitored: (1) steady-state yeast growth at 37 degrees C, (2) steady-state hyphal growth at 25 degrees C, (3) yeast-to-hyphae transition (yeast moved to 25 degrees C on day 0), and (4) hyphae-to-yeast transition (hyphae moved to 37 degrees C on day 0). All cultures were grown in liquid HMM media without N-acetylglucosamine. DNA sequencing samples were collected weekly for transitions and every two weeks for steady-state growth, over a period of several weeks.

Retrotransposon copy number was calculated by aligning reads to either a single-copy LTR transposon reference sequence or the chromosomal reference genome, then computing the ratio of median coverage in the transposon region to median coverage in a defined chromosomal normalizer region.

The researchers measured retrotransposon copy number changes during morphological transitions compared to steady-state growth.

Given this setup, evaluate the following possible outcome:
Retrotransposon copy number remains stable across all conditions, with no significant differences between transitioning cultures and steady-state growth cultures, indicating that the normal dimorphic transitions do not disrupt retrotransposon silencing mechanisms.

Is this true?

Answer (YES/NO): NO